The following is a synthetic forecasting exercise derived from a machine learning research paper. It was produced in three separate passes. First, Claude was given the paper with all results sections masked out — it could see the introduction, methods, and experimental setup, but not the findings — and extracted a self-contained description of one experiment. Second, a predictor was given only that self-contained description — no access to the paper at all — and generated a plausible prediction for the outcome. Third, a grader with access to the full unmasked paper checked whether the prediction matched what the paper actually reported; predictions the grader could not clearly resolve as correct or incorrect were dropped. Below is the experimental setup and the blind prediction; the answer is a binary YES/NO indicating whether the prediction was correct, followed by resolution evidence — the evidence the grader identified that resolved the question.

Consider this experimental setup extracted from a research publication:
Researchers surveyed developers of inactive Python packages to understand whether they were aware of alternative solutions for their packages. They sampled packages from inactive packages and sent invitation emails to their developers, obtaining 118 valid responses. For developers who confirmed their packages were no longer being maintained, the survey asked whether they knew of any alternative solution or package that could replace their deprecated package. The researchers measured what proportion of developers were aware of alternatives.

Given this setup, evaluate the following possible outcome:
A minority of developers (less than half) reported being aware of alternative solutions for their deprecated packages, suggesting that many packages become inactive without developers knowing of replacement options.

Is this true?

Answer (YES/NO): YES